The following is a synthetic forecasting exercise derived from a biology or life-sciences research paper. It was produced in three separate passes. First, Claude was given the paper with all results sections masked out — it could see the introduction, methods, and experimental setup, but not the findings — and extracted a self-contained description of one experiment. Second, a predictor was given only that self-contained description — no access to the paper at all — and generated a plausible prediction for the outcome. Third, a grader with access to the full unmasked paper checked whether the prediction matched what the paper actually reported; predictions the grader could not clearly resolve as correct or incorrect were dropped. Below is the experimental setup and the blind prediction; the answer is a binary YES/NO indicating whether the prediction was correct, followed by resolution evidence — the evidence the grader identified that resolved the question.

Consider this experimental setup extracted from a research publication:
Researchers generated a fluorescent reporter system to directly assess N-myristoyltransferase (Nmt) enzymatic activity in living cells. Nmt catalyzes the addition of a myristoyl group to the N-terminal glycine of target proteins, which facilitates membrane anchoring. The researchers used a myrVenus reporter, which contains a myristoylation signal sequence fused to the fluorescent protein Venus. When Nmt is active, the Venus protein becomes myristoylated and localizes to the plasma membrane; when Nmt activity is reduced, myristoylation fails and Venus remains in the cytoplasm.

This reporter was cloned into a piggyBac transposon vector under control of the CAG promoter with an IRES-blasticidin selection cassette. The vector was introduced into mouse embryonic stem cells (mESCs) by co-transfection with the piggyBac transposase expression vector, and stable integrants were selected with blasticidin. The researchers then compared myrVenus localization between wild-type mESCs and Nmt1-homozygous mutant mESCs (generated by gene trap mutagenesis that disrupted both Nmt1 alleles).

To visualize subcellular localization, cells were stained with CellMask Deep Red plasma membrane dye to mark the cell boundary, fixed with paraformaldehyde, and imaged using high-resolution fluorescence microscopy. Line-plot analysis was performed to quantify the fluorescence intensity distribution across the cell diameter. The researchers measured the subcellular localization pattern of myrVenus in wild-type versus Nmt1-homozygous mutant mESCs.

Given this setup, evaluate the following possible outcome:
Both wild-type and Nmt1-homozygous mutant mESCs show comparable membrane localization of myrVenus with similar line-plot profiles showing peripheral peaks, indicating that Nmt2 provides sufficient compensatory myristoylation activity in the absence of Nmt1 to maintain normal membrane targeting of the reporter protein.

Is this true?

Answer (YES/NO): NO